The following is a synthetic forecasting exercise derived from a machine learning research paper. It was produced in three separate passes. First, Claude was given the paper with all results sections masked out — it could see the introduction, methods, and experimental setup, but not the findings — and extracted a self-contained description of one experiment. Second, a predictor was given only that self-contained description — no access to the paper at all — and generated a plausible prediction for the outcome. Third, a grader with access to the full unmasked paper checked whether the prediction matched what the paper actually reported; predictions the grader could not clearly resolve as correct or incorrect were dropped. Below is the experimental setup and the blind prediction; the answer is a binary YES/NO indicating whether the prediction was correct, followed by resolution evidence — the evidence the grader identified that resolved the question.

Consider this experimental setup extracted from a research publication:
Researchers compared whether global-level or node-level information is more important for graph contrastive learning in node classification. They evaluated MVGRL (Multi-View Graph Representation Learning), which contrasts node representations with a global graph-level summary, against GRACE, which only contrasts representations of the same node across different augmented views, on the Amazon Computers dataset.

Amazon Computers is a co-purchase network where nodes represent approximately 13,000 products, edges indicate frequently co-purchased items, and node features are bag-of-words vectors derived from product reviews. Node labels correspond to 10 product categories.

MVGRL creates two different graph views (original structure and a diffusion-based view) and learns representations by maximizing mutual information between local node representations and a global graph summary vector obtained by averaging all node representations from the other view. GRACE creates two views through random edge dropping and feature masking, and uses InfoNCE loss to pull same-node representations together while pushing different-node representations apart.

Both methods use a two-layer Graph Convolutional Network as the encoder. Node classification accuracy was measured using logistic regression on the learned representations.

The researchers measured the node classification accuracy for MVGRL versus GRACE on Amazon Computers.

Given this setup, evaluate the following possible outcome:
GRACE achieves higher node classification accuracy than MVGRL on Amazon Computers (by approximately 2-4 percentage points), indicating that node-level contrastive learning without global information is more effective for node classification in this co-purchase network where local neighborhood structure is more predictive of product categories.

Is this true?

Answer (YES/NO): NO